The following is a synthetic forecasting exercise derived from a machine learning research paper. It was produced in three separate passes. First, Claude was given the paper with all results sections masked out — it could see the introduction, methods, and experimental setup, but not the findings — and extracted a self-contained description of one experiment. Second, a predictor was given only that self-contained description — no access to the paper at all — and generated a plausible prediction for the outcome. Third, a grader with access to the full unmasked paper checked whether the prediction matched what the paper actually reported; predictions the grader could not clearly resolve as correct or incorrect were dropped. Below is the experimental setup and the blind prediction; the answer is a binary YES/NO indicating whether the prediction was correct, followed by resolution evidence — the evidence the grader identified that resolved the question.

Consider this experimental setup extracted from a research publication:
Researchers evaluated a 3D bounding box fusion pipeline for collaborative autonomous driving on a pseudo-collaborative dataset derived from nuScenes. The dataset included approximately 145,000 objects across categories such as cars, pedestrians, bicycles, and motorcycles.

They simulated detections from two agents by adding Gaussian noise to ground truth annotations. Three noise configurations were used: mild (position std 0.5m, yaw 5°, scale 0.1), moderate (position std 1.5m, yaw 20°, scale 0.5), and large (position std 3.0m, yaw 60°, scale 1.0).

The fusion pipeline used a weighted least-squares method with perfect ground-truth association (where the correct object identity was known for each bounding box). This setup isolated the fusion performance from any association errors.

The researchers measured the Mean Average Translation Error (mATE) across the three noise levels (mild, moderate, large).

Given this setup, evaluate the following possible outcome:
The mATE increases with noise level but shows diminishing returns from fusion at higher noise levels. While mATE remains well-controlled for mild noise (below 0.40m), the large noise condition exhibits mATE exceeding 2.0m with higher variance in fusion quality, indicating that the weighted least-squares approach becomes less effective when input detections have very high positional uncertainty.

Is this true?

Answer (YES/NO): NO